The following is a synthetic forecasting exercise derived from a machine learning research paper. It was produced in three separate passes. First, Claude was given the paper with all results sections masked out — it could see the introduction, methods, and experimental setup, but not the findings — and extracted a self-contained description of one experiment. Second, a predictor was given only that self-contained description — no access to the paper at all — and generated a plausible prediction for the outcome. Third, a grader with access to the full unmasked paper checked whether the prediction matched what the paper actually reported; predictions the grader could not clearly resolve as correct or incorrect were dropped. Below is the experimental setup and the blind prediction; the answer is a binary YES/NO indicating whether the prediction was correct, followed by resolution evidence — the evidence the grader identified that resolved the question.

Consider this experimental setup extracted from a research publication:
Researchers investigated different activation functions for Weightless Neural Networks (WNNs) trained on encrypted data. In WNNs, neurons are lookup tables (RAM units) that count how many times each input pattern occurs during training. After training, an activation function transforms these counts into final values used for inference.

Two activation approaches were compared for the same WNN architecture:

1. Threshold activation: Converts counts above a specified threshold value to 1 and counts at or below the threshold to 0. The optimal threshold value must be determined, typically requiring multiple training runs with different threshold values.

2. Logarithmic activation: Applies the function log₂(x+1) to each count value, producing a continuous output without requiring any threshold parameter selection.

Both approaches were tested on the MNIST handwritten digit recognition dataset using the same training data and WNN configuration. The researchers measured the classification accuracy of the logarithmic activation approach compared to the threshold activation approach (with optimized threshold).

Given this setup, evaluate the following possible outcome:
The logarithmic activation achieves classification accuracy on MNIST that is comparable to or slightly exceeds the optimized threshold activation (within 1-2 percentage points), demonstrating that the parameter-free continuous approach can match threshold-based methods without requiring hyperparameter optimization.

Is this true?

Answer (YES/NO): NO